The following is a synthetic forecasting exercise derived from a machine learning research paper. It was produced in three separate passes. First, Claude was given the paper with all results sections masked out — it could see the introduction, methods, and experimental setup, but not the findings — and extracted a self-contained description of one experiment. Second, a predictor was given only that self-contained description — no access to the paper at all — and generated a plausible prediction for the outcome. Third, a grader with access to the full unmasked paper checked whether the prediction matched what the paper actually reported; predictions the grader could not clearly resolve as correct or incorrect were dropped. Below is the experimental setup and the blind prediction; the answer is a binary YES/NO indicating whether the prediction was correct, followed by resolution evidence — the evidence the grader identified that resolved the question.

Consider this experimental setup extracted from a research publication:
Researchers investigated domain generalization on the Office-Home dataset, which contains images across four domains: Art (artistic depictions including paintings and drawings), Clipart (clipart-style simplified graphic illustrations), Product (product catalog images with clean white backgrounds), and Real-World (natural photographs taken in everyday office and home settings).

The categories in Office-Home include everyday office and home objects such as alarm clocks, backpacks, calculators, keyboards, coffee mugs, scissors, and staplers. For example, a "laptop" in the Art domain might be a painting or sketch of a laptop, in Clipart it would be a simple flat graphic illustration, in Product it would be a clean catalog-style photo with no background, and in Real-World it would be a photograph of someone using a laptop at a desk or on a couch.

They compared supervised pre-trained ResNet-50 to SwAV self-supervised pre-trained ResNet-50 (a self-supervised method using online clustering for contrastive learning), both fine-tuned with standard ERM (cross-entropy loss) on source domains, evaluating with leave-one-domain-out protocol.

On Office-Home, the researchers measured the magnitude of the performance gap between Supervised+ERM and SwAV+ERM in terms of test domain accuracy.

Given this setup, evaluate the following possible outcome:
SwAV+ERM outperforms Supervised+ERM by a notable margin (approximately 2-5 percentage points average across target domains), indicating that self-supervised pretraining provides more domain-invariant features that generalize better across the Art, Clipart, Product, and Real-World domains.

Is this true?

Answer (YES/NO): NO